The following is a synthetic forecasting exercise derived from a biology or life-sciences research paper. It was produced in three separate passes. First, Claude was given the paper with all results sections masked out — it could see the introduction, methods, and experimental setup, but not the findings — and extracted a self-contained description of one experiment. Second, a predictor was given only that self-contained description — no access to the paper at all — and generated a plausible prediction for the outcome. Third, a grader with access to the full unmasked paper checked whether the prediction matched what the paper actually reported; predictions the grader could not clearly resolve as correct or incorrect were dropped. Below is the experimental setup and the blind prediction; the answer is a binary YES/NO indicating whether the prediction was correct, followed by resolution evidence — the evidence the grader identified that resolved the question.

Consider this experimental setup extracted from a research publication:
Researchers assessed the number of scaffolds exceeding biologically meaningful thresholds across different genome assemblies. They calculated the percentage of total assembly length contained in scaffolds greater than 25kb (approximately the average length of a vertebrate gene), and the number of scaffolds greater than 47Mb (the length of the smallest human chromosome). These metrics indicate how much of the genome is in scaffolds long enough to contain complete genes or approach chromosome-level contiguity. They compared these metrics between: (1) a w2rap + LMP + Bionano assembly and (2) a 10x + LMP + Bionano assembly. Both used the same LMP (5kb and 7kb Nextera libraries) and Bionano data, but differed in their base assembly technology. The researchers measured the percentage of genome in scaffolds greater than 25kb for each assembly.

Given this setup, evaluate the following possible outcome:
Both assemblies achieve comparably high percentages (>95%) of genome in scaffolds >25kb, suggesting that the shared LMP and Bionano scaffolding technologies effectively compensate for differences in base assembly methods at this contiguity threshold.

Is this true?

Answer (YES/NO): NO